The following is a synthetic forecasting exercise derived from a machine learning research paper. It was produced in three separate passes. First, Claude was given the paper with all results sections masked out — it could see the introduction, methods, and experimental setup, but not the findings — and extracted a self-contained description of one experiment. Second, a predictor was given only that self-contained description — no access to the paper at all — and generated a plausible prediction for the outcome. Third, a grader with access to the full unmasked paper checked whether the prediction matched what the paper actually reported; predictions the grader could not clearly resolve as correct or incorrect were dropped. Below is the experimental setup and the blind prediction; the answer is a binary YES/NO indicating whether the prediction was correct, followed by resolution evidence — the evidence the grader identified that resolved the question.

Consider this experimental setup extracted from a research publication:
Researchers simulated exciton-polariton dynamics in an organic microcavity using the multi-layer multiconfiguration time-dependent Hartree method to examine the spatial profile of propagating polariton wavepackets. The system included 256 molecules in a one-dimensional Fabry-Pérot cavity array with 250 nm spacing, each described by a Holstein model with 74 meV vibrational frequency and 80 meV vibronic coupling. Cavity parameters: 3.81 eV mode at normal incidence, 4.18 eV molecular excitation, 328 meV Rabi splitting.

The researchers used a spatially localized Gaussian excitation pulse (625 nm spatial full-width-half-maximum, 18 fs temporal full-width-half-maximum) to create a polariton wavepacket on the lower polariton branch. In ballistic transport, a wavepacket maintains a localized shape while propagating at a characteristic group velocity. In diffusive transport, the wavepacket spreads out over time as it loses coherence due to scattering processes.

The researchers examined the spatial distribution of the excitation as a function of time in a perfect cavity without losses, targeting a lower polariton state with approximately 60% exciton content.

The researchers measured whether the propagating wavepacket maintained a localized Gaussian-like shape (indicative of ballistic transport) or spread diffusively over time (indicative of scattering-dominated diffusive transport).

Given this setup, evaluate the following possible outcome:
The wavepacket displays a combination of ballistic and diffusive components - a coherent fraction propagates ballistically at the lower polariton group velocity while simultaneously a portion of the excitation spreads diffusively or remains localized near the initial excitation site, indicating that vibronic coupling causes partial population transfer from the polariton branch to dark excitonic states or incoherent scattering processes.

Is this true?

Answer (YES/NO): NO